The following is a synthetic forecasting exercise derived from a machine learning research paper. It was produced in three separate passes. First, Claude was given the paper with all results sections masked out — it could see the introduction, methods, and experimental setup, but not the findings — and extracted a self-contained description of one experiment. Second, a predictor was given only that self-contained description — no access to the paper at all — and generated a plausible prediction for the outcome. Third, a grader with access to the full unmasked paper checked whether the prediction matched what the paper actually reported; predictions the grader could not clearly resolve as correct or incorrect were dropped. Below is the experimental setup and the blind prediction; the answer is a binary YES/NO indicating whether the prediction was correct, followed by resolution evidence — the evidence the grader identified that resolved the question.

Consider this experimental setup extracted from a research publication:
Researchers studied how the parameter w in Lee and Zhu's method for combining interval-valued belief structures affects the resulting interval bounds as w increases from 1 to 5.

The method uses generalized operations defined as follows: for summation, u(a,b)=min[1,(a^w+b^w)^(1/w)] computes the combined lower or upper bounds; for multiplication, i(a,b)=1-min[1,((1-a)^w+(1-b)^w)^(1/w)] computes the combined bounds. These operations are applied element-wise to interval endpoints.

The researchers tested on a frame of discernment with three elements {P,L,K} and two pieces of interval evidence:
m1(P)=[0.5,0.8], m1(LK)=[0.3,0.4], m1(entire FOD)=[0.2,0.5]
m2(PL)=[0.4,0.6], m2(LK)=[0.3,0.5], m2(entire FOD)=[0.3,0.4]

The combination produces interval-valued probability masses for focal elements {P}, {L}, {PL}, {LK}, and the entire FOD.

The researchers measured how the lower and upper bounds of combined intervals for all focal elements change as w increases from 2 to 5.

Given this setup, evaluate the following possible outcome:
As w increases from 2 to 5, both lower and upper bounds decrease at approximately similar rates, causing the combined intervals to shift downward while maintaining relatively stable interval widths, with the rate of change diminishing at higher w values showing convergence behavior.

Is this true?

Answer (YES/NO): NO